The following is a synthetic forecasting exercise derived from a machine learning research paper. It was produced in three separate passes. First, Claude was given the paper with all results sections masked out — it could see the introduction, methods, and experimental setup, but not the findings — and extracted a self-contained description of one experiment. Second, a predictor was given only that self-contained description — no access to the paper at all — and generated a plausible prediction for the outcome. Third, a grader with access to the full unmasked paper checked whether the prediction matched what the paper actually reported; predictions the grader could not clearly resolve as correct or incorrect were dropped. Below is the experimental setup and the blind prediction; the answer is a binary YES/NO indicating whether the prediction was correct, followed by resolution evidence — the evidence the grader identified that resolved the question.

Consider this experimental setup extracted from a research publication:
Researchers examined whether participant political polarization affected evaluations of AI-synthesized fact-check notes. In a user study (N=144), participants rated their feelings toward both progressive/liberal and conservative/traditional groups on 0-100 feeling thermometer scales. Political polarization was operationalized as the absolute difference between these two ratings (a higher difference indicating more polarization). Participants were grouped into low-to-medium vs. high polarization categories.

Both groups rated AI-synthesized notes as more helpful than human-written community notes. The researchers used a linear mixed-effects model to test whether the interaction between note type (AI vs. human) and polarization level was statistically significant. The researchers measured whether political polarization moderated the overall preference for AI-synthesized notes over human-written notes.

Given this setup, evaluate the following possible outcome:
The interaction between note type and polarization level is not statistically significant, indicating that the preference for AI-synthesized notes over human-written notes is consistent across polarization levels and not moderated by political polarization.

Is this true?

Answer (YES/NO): YES